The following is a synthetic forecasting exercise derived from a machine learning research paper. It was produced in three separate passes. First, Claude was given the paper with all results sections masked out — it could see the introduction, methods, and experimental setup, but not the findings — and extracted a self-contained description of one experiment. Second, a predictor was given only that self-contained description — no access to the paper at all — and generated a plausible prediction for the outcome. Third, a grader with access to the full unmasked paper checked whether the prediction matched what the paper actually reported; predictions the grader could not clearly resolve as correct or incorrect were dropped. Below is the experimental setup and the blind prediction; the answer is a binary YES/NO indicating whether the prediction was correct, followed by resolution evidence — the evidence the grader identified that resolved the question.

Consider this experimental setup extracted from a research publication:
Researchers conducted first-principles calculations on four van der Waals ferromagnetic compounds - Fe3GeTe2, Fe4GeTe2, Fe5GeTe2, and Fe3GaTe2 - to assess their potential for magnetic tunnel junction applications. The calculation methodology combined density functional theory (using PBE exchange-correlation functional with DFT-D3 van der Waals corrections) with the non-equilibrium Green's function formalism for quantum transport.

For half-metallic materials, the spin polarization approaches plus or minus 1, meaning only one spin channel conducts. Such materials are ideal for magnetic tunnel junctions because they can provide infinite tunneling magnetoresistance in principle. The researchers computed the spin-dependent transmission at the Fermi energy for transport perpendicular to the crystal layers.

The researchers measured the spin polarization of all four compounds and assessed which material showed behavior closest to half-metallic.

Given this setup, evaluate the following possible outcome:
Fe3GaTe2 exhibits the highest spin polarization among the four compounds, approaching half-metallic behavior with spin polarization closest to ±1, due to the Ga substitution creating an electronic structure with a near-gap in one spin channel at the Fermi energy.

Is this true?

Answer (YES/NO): YES